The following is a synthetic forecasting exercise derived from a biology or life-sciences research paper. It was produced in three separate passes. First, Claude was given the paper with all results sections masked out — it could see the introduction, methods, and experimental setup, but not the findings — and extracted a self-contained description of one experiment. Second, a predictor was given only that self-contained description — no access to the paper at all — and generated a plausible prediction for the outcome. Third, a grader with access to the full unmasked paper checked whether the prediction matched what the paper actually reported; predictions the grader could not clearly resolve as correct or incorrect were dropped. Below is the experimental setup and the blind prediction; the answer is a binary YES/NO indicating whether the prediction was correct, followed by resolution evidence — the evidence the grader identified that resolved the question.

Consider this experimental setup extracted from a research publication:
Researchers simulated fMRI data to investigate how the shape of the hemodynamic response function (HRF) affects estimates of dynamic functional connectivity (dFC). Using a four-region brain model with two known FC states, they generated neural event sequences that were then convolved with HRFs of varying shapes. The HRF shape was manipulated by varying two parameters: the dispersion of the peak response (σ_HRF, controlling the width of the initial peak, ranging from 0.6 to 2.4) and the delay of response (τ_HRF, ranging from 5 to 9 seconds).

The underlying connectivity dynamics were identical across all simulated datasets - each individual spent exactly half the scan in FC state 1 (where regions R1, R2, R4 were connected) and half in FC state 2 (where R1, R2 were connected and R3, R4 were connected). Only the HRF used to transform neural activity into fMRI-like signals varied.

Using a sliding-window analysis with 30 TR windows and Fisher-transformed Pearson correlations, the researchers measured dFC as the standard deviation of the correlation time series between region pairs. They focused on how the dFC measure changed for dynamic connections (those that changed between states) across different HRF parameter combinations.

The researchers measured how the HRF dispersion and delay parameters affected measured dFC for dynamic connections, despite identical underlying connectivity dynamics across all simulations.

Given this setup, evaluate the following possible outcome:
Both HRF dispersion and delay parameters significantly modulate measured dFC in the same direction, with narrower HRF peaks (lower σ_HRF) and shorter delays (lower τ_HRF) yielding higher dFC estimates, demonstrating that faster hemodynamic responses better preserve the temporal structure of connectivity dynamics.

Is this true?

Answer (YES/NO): NO